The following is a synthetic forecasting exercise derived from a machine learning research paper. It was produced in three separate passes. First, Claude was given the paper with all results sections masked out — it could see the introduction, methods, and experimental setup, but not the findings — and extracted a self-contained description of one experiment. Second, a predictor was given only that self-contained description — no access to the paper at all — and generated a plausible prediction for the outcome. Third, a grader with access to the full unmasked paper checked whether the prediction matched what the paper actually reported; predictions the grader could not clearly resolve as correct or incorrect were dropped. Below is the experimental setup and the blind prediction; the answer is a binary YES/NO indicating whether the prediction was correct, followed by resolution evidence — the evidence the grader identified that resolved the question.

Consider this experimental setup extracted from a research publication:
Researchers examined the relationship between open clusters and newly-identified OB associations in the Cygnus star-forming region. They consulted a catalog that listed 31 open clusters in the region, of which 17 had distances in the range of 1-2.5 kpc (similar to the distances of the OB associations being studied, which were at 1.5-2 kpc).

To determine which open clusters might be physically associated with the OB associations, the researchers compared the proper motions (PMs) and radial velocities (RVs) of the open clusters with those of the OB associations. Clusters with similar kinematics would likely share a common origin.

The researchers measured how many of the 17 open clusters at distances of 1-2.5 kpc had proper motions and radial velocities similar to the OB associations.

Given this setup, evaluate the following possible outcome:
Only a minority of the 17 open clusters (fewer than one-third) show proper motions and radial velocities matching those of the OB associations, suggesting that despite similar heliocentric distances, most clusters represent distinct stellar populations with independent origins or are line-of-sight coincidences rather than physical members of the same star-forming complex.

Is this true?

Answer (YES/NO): NO